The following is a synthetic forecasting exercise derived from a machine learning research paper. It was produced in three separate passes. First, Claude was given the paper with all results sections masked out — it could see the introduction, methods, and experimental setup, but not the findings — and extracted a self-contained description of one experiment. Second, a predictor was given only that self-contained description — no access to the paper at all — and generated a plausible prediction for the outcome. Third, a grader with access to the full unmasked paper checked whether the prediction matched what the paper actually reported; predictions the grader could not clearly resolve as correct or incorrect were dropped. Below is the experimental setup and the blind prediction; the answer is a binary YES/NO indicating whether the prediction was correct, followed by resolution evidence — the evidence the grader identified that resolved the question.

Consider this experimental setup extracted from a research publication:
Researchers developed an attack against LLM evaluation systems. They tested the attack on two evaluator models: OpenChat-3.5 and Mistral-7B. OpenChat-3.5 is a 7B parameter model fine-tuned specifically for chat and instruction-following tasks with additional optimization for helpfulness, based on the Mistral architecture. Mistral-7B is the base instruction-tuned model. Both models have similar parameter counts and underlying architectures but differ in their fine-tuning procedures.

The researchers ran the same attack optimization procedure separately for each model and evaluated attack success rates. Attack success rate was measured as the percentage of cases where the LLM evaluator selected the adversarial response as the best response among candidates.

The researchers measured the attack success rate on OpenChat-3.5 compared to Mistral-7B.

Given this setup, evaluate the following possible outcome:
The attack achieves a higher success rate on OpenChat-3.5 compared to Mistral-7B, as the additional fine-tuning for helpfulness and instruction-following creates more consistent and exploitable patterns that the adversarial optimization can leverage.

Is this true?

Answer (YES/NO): NO